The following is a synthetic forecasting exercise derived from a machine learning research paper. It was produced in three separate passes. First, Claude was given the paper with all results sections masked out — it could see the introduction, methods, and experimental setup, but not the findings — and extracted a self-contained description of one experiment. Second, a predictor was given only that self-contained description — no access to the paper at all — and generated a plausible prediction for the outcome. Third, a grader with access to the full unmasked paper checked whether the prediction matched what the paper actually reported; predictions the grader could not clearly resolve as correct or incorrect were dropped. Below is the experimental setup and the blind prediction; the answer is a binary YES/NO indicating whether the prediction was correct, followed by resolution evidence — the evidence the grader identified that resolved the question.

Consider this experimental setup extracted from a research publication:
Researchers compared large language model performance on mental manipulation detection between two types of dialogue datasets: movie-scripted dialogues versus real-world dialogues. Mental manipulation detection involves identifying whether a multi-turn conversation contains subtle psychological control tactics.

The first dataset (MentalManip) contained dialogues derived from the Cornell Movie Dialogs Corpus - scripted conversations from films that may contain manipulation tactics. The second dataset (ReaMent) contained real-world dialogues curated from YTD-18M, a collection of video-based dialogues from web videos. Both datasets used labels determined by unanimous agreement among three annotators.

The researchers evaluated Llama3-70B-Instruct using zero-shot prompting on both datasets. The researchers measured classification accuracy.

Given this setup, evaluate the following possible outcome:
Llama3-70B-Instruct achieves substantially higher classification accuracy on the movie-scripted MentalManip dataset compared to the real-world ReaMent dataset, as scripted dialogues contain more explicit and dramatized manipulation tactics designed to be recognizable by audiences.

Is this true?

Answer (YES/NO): YES